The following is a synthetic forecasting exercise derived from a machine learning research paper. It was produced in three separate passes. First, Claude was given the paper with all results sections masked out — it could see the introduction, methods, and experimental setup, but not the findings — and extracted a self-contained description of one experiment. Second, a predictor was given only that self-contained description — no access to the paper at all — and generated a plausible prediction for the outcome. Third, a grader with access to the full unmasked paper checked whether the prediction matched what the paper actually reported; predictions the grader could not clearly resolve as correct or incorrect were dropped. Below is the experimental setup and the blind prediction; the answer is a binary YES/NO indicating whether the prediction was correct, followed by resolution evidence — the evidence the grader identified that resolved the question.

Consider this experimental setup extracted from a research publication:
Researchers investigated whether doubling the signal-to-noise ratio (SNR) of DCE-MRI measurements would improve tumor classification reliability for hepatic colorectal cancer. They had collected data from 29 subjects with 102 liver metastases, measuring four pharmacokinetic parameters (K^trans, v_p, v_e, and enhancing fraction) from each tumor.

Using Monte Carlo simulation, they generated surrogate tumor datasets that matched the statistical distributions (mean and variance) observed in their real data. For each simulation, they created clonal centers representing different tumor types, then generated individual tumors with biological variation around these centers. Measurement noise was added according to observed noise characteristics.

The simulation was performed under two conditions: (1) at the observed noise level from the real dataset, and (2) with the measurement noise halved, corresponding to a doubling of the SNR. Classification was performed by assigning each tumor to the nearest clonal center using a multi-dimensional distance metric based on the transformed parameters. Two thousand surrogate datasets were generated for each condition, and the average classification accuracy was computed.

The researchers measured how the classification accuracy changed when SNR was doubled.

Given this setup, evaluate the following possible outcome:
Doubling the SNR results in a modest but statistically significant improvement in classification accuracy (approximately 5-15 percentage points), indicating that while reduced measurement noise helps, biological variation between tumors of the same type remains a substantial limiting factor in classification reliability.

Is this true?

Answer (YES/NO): NO